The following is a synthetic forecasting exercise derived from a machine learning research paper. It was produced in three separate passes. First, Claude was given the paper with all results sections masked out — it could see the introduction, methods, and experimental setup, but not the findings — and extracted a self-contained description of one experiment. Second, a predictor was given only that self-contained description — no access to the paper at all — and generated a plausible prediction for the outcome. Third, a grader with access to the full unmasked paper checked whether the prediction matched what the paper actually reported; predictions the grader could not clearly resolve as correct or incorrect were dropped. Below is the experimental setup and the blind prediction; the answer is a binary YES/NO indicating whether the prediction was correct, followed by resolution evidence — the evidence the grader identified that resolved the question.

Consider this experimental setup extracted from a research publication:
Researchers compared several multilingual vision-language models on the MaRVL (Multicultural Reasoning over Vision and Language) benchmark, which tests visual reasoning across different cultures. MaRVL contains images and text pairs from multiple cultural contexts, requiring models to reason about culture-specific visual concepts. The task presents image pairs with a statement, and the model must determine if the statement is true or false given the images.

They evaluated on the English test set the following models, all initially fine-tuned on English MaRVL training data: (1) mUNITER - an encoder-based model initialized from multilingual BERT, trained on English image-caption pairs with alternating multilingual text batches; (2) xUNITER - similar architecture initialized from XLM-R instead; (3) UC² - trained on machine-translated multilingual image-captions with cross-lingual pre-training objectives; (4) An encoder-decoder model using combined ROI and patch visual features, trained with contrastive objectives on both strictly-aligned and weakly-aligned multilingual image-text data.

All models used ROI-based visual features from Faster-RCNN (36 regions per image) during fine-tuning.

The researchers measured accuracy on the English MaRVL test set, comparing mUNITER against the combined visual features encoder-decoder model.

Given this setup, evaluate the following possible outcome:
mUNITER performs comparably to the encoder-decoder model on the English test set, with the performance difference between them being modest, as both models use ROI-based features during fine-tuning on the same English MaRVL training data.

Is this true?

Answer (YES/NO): NO